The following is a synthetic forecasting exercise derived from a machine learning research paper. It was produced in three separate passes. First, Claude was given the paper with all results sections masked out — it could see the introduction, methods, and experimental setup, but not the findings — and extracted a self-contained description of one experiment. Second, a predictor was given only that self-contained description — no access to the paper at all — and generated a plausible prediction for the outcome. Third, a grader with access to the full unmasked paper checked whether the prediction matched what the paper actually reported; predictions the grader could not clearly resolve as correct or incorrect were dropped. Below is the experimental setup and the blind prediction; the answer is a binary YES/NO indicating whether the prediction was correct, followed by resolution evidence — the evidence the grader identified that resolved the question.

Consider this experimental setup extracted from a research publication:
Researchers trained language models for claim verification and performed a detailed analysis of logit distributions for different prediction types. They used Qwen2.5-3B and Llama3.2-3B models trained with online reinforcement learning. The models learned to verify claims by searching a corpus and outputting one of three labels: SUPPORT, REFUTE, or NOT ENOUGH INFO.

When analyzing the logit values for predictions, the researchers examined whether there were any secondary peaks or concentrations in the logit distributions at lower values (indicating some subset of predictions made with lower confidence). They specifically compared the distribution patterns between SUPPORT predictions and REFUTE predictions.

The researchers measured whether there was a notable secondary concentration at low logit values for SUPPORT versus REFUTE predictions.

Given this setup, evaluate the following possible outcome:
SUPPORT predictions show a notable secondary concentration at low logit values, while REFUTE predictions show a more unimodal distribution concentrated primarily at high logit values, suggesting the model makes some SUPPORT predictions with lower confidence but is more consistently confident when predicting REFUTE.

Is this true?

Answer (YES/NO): YES